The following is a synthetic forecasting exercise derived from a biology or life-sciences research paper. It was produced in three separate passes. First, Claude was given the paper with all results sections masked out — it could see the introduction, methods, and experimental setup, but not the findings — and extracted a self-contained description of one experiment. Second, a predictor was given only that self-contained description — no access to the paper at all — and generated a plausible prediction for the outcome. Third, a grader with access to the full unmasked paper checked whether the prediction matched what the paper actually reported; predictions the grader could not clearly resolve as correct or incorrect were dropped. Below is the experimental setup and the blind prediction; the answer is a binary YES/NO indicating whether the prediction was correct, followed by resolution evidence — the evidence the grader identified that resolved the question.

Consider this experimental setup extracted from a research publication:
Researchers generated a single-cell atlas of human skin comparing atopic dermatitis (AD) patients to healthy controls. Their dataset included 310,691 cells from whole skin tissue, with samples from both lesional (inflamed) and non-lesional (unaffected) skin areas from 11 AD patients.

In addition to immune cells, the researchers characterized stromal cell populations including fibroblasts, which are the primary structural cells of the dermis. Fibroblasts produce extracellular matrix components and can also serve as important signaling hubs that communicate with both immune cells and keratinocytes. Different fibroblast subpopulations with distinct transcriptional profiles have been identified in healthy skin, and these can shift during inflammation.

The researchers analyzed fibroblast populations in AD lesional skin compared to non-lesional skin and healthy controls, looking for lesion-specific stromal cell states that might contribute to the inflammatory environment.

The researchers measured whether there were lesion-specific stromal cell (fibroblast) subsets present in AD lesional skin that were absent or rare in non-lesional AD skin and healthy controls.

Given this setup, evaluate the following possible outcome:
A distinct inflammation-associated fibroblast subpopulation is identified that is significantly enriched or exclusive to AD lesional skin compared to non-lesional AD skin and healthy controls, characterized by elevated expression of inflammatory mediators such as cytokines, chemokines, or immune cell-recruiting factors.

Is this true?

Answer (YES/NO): YES